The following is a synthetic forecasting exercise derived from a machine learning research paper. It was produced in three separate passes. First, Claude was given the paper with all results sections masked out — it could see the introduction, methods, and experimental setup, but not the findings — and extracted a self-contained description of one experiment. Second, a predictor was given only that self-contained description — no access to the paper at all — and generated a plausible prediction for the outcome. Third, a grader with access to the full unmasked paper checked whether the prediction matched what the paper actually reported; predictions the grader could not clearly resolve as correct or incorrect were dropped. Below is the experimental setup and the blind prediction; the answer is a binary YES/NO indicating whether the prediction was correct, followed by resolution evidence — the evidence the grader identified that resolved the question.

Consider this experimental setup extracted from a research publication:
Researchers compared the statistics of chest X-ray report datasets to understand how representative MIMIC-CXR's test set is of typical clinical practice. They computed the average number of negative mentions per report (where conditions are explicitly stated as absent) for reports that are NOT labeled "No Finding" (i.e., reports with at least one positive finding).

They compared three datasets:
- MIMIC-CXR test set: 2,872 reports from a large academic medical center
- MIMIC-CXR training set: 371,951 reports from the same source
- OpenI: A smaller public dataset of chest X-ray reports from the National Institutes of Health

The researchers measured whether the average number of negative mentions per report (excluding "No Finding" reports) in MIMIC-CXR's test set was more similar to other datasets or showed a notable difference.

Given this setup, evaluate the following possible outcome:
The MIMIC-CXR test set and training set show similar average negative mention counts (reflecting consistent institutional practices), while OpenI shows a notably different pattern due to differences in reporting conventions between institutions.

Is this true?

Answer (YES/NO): NO